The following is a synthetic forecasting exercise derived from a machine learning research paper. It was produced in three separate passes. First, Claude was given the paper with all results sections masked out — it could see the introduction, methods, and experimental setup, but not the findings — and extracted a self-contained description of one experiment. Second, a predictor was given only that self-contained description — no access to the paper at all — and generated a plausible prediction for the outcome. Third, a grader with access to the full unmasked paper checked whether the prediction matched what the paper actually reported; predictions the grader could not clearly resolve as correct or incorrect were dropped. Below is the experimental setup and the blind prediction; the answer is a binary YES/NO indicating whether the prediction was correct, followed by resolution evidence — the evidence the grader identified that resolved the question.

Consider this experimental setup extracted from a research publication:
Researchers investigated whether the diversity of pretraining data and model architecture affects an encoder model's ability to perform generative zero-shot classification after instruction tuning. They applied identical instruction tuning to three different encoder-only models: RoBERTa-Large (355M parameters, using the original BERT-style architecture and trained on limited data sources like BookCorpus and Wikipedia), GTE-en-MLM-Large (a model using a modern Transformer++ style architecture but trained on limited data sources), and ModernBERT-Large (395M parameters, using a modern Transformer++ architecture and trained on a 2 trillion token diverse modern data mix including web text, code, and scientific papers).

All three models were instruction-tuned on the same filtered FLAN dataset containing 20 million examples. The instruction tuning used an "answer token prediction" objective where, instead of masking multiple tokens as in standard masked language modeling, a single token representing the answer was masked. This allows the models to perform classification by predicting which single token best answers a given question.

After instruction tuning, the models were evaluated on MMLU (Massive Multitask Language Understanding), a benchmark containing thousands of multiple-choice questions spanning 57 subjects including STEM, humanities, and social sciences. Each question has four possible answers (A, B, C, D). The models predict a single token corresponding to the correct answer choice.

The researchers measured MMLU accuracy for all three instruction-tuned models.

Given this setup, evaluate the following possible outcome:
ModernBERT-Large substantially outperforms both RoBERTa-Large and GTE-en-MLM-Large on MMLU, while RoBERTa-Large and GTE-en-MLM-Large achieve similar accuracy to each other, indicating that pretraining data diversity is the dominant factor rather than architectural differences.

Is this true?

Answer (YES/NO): NO